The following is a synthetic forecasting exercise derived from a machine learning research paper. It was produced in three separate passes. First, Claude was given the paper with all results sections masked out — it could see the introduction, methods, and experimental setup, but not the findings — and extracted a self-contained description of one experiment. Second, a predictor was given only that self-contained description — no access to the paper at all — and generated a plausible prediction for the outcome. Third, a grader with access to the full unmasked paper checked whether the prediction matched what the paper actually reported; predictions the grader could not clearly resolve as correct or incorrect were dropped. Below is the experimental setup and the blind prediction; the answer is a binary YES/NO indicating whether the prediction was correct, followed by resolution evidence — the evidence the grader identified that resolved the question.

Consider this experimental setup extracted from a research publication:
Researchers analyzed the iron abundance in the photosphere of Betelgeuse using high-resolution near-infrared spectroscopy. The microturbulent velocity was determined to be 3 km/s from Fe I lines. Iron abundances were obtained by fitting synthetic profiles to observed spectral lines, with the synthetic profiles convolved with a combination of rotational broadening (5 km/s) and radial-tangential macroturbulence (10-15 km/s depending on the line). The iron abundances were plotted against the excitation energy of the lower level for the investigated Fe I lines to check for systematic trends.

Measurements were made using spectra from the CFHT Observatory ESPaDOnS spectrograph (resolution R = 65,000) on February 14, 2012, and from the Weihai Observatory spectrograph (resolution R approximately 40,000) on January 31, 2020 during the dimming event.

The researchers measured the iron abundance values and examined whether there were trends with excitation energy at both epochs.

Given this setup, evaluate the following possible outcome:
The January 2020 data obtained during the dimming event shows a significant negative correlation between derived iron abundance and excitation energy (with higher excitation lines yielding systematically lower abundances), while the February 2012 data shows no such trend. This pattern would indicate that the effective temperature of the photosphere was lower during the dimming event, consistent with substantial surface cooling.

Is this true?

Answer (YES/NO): NO